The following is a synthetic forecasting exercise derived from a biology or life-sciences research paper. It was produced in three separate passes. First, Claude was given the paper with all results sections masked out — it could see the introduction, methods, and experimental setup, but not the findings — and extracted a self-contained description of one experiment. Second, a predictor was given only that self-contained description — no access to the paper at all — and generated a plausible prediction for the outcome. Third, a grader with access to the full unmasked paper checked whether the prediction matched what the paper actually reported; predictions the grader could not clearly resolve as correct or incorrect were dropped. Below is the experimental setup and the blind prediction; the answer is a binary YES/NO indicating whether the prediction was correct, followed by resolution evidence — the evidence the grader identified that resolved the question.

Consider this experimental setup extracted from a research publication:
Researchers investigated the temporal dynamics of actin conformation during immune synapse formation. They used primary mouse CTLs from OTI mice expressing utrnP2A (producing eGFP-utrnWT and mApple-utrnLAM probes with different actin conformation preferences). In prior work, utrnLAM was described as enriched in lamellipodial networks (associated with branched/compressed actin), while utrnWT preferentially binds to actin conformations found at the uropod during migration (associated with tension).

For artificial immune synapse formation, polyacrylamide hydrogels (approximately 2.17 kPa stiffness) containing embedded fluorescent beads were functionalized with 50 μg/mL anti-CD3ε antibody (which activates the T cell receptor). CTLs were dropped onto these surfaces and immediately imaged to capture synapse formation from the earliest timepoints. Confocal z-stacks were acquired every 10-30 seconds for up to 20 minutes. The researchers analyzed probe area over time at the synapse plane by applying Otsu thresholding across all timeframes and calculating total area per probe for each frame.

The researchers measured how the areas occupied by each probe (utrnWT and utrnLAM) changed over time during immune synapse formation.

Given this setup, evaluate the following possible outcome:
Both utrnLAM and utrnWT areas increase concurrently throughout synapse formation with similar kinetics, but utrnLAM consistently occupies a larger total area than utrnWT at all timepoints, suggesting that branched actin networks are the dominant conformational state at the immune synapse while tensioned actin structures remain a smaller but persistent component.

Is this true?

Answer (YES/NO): NO